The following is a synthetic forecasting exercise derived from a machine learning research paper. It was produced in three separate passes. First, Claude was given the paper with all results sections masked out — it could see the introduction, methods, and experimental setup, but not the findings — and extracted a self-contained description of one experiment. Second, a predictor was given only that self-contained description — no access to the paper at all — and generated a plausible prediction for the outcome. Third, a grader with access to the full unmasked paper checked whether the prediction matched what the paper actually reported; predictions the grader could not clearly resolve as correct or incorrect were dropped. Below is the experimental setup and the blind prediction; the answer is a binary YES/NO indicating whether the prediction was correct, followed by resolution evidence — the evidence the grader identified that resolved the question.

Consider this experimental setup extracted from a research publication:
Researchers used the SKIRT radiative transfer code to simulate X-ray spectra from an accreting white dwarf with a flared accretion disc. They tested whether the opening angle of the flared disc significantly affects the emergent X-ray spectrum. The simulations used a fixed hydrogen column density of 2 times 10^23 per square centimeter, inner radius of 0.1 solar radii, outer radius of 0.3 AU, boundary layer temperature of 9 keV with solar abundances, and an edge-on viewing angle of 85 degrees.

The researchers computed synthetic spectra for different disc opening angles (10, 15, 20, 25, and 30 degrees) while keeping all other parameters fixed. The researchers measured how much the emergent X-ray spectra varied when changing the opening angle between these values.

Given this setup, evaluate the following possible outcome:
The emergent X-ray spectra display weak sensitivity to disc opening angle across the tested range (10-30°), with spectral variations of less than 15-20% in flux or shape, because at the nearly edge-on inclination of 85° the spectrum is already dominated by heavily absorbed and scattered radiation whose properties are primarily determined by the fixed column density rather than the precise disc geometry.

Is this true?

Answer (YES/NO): YES